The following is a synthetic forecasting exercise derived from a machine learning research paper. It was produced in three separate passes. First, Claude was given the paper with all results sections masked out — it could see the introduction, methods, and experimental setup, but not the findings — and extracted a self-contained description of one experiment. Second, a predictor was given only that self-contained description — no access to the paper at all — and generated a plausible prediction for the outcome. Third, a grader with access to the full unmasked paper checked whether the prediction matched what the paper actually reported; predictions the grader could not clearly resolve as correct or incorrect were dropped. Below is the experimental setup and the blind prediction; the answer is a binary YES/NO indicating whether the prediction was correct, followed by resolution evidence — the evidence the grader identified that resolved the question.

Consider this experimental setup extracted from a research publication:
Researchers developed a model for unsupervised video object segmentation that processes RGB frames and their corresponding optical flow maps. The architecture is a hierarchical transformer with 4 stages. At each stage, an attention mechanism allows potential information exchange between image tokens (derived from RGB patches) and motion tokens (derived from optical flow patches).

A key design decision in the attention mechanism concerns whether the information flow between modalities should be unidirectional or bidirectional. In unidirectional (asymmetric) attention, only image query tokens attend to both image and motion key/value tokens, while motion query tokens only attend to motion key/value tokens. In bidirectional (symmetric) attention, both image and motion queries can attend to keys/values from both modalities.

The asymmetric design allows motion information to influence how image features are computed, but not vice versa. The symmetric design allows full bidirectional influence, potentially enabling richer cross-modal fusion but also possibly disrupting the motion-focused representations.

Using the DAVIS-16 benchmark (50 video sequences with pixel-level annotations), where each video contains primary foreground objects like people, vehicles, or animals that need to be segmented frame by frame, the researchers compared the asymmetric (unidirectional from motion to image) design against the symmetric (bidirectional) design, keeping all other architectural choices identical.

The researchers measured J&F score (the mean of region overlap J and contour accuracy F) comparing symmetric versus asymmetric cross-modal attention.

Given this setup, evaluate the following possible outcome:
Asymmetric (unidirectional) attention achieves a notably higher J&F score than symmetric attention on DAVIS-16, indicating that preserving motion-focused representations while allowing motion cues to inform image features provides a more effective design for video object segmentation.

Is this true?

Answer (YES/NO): NO